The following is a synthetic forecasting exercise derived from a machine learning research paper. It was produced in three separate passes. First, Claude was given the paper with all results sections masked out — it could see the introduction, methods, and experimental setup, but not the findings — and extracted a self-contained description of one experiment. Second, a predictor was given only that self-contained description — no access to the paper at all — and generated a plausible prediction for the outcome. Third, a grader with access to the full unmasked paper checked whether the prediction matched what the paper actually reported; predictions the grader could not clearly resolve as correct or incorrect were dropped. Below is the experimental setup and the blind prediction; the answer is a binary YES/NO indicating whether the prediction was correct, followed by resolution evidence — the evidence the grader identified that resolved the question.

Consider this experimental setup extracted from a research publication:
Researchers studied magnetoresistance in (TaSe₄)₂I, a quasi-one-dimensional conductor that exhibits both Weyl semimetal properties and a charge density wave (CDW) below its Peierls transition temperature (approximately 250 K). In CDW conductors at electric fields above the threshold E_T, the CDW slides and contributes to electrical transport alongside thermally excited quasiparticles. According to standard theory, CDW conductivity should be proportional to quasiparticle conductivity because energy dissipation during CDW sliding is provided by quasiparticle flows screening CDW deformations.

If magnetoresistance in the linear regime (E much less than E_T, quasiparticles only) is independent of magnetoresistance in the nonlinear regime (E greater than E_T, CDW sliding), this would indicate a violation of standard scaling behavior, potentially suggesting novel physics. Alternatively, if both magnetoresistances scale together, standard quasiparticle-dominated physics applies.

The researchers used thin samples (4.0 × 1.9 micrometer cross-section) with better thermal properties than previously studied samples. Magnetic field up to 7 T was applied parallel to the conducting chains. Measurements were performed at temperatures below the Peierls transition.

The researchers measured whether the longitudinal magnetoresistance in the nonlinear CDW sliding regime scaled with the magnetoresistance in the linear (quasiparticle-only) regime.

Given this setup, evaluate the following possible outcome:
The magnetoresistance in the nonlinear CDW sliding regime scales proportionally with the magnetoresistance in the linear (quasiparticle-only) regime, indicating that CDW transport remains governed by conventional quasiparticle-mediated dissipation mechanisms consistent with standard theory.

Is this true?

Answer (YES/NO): YES